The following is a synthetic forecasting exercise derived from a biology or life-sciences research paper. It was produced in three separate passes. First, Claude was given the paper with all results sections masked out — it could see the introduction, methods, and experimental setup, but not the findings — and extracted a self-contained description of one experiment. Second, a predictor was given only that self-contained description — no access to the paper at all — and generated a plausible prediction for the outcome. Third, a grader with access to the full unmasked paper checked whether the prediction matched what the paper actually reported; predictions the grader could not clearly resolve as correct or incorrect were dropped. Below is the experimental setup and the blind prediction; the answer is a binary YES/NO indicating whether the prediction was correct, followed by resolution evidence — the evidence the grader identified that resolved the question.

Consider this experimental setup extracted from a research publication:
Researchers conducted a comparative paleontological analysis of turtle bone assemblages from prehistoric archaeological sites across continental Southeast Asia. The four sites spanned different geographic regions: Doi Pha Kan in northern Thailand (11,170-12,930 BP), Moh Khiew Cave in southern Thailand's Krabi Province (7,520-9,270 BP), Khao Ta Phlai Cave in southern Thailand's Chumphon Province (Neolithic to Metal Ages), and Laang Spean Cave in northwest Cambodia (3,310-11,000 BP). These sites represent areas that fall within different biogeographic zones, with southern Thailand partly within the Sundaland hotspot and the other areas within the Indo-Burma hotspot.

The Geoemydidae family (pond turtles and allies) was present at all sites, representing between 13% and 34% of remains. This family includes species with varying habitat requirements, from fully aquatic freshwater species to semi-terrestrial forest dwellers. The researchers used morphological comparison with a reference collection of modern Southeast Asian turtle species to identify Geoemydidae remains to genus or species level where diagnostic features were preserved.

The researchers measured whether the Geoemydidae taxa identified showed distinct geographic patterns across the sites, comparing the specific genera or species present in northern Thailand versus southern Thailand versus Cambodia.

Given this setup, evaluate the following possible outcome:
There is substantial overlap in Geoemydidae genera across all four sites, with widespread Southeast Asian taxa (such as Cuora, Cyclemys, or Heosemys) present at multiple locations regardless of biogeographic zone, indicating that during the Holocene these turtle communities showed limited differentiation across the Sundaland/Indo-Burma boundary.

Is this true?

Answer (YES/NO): YES